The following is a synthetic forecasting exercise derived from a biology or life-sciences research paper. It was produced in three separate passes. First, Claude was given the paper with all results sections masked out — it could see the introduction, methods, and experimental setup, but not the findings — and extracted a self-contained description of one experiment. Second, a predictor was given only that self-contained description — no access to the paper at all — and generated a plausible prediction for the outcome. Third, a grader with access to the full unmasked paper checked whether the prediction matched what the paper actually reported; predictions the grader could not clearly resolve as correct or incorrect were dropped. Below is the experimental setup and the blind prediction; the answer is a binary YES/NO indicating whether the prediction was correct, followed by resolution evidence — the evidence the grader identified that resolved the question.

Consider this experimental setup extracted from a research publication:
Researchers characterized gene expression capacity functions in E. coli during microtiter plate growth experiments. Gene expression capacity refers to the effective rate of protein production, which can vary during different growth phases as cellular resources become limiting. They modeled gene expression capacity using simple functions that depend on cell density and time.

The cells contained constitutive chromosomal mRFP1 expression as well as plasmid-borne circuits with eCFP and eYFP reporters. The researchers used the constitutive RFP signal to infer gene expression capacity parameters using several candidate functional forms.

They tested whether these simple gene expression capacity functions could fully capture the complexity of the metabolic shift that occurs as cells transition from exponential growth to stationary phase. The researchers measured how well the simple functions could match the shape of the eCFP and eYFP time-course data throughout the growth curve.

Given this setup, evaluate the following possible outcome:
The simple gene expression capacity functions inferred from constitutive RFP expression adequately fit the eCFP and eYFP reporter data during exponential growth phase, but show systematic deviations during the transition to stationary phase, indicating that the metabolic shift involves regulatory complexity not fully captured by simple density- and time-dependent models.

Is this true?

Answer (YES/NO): YES